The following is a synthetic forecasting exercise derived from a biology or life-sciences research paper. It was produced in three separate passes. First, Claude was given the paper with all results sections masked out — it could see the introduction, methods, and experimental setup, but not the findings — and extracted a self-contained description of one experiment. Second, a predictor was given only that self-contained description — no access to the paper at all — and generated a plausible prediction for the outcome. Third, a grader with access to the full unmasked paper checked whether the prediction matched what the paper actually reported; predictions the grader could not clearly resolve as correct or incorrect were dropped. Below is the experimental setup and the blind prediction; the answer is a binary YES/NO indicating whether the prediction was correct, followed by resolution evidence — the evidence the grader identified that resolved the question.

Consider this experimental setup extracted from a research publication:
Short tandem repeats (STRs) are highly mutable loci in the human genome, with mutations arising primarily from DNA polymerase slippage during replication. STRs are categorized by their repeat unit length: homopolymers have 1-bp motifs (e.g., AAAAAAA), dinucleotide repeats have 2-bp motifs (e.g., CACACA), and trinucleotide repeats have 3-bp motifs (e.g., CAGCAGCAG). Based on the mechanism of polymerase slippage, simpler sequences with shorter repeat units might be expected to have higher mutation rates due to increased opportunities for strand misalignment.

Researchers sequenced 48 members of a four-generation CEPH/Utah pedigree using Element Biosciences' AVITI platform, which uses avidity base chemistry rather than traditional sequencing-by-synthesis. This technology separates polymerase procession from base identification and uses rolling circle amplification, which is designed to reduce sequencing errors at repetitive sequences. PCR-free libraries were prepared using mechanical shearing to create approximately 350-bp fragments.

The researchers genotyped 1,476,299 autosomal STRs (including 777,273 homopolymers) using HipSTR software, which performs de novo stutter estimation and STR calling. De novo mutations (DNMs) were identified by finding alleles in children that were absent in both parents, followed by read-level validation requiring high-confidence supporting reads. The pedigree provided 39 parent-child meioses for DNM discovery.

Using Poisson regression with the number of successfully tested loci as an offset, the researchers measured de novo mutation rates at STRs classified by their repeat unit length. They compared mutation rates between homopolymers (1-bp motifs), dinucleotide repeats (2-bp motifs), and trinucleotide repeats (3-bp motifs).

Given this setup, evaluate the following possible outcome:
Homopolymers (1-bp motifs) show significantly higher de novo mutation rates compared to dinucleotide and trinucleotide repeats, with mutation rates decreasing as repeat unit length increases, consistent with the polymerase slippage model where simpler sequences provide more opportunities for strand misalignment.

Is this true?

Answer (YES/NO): NO